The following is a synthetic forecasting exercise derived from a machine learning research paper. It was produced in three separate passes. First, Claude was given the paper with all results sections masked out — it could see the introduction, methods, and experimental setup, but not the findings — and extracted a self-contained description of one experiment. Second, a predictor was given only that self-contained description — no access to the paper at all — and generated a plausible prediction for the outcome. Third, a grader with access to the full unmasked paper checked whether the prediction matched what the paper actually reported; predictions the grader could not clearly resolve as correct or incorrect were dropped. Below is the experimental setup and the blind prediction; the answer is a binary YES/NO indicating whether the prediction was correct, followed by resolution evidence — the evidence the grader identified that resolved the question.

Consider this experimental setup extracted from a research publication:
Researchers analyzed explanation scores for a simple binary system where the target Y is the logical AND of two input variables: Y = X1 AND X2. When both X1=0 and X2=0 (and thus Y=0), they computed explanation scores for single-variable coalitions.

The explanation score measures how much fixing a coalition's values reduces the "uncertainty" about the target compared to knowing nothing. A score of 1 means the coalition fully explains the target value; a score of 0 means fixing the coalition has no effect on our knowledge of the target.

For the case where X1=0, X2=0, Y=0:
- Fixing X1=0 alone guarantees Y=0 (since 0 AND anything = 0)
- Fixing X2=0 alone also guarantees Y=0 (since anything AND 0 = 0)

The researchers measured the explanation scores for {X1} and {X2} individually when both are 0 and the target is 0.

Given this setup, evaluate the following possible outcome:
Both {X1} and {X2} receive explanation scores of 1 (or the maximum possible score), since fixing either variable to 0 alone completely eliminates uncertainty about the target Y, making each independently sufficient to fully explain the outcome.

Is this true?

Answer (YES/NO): YES